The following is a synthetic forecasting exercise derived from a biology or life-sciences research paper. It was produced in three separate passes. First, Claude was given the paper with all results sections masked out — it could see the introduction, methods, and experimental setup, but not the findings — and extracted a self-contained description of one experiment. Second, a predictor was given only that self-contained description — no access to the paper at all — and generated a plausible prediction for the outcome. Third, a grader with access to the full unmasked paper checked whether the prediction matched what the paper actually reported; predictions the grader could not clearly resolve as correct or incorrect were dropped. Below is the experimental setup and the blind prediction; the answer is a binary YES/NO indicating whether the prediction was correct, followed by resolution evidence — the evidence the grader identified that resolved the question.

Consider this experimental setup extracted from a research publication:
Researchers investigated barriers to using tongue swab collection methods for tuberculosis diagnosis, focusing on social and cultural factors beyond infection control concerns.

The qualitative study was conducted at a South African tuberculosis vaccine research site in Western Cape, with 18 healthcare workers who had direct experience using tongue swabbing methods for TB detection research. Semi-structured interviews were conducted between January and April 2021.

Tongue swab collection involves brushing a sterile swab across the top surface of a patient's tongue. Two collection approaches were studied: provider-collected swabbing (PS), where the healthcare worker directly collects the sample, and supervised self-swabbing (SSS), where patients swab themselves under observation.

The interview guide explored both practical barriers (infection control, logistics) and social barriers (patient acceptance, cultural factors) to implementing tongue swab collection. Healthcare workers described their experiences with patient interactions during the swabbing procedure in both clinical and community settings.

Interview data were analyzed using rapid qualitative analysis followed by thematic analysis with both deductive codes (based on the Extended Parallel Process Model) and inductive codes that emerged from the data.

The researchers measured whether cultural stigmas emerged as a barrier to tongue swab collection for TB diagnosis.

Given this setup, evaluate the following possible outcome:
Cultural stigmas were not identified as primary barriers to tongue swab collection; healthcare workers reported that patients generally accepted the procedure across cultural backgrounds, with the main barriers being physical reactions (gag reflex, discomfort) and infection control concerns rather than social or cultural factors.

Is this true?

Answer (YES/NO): NO